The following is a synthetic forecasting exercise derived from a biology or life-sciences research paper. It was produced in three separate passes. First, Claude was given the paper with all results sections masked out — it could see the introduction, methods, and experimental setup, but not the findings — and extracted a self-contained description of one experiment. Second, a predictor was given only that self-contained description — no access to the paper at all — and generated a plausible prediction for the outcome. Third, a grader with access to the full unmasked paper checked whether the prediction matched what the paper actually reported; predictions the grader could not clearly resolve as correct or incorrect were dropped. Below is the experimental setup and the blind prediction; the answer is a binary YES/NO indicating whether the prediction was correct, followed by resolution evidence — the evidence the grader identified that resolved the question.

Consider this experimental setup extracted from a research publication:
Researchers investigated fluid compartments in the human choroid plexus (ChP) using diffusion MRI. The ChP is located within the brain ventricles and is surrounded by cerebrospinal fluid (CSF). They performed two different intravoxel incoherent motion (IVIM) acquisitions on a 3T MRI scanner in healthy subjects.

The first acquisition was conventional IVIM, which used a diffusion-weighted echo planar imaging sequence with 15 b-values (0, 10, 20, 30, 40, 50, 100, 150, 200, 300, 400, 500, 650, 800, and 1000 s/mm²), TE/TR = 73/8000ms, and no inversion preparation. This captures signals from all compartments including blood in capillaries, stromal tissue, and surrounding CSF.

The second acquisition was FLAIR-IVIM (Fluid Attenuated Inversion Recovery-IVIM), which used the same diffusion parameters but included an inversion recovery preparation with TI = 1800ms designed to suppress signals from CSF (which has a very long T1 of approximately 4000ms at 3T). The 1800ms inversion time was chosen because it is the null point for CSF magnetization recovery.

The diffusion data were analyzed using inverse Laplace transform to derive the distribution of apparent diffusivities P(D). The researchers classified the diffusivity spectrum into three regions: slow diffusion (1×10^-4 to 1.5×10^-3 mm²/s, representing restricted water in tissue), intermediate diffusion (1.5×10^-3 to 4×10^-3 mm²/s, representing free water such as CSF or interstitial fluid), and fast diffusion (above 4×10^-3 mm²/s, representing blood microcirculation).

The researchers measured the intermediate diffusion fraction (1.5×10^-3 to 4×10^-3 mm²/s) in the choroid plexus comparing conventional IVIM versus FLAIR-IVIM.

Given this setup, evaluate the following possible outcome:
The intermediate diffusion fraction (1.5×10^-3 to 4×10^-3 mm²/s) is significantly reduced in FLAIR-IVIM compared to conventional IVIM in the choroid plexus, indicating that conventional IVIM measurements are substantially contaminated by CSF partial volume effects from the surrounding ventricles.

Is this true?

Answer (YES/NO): YES